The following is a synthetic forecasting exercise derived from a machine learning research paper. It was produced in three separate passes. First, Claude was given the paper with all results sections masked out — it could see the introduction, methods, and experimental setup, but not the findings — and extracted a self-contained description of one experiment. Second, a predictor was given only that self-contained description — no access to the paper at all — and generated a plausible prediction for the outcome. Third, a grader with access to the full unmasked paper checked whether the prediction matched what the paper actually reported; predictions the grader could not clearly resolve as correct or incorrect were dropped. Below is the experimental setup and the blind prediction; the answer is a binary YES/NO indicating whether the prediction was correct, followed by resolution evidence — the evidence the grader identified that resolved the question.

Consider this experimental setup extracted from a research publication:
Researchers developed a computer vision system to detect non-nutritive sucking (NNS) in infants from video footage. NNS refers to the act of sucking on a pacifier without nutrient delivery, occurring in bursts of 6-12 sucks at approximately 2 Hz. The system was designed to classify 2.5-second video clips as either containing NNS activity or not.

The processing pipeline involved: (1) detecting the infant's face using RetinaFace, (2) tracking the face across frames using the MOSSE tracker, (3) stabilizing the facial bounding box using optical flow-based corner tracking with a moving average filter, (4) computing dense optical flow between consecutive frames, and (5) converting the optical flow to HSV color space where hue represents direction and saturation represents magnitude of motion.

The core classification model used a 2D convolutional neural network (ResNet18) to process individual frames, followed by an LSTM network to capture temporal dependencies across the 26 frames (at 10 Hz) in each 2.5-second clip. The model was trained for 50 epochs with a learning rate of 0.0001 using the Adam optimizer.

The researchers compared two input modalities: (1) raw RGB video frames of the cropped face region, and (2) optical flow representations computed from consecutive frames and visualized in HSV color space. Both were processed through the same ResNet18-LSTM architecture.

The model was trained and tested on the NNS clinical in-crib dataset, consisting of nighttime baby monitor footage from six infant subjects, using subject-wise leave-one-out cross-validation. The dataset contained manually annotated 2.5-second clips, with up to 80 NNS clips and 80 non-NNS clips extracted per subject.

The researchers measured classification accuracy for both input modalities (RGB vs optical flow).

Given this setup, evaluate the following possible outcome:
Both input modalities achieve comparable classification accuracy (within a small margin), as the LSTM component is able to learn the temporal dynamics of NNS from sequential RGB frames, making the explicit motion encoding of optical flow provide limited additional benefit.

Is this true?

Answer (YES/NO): NO